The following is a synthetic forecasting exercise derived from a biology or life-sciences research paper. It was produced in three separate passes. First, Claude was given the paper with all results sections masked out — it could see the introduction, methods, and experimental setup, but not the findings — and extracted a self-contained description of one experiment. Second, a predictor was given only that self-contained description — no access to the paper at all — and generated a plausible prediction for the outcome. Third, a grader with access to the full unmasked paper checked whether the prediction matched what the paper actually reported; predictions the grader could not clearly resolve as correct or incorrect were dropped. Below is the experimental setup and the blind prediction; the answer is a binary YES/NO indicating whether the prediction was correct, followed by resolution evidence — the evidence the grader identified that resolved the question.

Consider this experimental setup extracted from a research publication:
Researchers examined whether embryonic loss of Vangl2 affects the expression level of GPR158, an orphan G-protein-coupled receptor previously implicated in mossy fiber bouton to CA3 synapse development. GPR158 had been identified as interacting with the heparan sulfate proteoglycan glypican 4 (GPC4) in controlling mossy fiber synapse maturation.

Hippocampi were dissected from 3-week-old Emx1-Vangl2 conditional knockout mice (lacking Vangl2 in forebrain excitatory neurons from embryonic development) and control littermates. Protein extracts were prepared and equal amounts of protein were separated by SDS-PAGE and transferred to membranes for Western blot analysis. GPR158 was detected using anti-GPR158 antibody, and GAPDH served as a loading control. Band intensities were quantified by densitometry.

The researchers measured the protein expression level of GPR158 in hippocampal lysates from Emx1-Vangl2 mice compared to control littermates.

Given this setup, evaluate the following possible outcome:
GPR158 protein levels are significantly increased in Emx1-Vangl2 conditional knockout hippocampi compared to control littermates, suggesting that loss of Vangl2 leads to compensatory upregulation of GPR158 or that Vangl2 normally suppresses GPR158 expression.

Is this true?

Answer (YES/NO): NO